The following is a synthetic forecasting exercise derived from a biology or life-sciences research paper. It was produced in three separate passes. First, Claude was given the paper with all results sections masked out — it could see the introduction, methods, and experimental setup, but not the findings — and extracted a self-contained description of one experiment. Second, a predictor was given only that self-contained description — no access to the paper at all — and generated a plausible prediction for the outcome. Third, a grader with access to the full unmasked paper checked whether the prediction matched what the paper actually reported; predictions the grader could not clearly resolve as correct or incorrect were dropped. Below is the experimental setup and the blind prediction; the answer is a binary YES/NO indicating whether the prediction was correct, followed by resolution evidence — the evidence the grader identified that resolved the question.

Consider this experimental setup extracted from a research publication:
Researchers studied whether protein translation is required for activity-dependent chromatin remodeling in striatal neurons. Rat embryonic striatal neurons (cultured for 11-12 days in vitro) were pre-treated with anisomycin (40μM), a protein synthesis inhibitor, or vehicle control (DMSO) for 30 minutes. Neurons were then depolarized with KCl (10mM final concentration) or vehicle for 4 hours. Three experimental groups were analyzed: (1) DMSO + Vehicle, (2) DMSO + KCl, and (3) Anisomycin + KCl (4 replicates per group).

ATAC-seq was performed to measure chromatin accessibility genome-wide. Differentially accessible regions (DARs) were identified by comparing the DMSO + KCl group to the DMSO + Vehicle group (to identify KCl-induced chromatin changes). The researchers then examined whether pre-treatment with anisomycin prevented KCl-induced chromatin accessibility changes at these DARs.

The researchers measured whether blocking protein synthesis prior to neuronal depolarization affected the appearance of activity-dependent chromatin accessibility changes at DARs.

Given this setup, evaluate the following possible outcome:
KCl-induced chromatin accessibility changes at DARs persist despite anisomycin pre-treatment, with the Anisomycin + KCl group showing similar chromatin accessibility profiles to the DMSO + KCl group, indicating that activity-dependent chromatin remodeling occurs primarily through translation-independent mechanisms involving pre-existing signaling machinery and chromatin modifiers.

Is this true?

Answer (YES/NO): NO